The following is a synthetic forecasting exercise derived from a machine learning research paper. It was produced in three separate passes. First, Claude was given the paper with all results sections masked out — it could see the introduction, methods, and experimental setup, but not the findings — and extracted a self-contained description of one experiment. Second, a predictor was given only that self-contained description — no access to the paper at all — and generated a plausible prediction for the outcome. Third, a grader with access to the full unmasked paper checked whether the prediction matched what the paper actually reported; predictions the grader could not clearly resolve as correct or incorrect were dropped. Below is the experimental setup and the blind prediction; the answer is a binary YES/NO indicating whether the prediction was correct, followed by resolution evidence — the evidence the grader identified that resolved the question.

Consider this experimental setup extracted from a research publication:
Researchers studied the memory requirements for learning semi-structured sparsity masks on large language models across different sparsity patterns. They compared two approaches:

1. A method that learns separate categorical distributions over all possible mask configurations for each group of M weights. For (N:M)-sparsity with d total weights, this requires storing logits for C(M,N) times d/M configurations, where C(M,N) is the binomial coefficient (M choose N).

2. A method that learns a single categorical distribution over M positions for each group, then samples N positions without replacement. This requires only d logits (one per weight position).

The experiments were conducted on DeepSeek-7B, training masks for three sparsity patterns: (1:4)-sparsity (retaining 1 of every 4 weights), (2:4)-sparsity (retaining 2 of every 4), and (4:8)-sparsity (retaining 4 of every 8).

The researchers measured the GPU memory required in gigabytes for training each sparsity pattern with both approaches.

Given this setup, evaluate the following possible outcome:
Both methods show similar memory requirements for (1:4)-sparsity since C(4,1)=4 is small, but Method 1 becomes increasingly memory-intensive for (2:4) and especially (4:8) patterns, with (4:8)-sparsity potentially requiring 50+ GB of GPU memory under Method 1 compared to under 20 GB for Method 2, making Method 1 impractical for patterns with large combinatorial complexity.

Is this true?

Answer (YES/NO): NO